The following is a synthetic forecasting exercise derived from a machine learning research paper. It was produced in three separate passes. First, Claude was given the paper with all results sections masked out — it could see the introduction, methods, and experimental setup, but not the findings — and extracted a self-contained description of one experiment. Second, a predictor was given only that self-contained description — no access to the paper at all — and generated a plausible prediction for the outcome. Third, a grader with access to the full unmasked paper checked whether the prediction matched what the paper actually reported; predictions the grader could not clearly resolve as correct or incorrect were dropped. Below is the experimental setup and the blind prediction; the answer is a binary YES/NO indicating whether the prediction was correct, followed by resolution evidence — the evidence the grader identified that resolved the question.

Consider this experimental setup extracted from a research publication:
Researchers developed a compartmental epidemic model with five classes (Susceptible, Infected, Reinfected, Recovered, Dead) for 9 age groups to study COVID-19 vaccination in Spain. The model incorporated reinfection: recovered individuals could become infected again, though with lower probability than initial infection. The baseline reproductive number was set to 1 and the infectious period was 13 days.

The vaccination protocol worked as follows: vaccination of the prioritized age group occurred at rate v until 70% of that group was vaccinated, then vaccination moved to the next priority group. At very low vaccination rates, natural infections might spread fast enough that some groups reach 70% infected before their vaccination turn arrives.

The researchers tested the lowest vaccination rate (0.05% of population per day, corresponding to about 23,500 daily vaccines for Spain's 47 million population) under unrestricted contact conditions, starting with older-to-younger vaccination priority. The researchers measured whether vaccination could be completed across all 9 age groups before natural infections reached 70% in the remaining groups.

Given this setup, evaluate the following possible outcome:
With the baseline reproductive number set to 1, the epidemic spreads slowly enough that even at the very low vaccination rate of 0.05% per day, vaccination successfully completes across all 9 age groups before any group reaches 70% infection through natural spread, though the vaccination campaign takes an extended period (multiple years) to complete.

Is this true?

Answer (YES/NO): NO